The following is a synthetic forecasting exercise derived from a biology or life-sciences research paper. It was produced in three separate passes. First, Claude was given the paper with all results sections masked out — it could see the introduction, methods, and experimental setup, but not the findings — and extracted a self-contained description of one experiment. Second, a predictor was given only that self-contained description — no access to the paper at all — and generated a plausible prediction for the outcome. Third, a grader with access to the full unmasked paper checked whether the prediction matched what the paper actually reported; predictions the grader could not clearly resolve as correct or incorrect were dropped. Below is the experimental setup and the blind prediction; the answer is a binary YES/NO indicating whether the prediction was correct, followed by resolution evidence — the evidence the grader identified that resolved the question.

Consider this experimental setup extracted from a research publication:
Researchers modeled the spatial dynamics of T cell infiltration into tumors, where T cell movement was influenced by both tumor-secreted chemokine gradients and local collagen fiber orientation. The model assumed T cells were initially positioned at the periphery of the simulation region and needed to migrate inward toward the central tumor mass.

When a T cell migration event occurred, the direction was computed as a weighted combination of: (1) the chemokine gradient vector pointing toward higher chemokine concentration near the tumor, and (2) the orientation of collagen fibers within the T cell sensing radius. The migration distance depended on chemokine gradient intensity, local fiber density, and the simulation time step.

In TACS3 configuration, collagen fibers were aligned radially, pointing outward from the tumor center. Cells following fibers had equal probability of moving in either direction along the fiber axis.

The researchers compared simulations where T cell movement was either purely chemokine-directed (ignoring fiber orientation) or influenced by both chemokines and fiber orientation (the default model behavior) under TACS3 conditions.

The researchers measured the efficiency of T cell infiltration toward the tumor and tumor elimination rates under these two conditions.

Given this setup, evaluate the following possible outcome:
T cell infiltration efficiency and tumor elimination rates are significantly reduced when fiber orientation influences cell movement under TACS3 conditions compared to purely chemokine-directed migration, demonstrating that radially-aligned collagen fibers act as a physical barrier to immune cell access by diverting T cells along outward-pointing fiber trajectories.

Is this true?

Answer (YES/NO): NO